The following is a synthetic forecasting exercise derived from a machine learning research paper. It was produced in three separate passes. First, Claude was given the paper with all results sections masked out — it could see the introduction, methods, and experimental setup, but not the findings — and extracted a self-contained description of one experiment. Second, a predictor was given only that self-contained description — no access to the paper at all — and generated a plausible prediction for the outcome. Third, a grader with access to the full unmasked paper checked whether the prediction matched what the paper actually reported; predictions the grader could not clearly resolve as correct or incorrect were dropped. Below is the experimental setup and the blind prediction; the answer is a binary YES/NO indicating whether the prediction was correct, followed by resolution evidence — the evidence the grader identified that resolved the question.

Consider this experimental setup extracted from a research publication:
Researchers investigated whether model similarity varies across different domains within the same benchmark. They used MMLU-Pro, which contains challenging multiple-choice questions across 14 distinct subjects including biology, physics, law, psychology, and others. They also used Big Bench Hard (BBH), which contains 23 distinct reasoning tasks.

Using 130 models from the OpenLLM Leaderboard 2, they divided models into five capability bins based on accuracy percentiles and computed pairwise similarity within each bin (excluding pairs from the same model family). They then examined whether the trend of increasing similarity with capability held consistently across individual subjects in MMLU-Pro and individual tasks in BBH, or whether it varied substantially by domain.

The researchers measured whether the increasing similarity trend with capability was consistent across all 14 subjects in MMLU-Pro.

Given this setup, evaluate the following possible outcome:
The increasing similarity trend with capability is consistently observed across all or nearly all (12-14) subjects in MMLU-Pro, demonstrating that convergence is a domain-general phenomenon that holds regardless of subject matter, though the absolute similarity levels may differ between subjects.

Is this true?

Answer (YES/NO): YES